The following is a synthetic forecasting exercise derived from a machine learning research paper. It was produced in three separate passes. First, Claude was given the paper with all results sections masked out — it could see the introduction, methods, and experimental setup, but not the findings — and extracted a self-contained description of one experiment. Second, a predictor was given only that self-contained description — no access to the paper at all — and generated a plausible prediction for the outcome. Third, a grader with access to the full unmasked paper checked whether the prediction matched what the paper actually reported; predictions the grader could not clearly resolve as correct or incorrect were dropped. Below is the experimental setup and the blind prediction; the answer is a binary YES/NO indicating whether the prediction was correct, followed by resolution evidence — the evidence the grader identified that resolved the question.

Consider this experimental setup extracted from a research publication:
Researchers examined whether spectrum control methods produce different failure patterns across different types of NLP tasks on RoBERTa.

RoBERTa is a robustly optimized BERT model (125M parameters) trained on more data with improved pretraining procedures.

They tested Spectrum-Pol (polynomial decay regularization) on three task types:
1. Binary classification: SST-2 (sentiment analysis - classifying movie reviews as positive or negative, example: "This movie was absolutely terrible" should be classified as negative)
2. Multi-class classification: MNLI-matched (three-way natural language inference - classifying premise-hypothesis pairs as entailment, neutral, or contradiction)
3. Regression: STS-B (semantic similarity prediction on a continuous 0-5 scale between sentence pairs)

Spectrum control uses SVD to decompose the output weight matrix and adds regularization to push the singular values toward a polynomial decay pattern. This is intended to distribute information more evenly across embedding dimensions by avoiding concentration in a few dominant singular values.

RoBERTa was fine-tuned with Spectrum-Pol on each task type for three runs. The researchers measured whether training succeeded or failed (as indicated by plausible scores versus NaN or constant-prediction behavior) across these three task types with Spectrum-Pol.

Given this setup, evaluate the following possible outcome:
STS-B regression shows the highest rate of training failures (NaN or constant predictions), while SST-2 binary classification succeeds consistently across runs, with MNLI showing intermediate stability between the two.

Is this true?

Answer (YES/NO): YES